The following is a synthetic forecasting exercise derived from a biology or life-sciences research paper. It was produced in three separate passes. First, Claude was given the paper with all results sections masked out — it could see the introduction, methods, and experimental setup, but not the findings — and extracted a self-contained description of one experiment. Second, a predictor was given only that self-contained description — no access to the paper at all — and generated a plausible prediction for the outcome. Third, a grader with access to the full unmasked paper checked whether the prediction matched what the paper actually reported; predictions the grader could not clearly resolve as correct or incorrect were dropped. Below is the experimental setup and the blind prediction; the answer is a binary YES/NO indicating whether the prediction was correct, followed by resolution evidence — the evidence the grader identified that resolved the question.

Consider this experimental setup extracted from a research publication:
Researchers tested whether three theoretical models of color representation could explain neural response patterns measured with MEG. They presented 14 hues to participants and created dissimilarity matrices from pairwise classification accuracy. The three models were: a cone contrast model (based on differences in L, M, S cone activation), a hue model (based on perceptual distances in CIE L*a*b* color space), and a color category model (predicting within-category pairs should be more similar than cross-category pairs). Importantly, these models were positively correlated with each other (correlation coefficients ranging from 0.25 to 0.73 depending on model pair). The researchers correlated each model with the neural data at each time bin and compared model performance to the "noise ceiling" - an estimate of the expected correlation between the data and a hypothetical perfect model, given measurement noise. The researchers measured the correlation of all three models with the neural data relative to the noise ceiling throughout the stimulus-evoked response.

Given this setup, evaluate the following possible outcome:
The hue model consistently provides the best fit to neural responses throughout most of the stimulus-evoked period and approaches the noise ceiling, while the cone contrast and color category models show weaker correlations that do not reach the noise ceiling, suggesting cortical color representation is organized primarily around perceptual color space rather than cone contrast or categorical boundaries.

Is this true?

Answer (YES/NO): NO